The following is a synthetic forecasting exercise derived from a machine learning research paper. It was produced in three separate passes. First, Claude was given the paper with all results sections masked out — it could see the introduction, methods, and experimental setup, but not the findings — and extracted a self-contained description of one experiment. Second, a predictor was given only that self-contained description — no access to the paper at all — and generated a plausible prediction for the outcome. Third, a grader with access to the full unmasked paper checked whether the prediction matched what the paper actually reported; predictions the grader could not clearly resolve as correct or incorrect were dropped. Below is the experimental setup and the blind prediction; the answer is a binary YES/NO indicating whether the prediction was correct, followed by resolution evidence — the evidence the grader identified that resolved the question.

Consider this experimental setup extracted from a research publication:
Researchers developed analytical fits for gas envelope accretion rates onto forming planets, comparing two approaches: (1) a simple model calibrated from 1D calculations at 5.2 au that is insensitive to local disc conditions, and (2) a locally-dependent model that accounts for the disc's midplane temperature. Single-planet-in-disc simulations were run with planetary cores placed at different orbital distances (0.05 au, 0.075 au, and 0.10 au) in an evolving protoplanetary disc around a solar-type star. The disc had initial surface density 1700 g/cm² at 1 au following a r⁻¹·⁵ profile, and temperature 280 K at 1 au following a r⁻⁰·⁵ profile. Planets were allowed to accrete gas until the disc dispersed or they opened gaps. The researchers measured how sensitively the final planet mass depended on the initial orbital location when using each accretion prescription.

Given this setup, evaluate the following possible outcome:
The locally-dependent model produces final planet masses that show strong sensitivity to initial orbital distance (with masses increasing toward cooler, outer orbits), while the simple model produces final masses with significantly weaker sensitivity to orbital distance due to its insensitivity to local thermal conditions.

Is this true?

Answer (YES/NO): YES